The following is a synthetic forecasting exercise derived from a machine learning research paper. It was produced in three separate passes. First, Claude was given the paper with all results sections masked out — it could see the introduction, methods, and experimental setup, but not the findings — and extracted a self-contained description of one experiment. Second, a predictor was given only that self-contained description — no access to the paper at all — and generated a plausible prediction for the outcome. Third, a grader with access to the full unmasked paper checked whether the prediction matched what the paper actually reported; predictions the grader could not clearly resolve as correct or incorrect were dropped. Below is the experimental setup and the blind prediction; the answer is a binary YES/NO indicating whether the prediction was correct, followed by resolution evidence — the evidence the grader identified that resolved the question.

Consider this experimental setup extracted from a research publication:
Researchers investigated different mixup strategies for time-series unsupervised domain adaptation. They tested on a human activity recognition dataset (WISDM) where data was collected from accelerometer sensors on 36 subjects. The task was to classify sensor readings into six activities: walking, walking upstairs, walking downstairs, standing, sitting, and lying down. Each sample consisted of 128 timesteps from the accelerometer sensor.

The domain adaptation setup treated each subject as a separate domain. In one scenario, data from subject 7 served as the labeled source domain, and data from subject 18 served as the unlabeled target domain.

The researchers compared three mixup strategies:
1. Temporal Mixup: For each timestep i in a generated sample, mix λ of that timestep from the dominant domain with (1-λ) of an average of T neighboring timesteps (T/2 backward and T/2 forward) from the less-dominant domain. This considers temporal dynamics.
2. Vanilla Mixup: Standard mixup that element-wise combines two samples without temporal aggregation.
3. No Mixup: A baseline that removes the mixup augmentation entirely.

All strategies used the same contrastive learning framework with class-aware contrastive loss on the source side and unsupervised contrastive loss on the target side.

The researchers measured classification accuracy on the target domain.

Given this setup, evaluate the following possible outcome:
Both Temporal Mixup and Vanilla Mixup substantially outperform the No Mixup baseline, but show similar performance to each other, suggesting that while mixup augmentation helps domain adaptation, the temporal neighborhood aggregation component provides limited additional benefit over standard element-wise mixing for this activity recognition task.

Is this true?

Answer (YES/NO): NO